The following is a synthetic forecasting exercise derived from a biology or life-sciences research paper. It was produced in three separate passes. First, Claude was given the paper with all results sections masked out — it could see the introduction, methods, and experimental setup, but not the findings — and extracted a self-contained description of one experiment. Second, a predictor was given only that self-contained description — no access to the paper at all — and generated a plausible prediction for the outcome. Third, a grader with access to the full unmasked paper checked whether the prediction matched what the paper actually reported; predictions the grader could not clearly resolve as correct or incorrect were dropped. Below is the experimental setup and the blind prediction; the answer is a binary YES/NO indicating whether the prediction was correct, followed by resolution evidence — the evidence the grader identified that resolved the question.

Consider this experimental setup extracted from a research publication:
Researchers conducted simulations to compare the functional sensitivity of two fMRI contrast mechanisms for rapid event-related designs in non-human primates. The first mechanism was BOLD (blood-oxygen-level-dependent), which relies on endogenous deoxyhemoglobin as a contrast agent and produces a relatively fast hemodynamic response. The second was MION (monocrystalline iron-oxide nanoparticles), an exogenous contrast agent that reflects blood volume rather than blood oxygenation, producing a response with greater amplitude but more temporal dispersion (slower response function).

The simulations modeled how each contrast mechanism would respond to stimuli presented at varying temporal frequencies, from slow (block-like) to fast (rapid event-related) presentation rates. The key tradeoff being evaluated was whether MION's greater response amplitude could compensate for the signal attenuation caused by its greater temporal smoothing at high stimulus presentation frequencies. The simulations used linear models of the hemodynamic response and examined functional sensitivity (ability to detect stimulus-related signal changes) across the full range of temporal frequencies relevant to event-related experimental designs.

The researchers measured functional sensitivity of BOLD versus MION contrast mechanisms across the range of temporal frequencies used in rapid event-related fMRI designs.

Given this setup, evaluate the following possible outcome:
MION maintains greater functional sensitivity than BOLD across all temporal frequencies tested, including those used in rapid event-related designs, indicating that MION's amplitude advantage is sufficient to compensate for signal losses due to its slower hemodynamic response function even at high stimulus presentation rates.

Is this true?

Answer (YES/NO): YES